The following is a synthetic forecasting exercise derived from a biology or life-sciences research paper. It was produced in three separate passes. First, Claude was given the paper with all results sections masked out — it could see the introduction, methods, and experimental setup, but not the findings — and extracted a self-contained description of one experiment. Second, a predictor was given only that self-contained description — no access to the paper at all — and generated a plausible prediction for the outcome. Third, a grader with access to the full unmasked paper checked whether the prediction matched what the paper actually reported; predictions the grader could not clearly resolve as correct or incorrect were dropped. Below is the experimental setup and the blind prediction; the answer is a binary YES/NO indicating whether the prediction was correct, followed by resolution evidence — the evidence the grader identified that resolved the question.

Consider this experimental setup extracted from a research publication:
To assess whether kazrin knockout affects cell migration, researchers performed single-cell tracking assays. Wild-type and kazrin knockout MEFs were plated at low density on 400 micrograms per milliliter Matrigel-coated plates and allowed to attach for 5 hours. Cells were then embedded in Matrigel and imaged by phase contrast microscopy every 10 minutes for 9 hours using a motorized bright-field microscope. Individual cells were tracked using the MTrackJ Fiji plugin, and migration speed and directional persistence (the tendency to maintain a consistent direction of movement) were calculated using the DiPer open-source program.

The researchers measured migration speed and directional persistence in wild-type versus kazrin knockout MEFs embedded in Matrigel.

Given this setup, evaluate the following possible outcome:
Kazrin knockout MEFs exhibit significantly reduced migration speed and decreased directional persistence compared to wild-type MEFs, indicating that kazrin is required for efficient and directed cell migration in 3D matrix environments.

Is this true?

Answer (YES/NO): NO